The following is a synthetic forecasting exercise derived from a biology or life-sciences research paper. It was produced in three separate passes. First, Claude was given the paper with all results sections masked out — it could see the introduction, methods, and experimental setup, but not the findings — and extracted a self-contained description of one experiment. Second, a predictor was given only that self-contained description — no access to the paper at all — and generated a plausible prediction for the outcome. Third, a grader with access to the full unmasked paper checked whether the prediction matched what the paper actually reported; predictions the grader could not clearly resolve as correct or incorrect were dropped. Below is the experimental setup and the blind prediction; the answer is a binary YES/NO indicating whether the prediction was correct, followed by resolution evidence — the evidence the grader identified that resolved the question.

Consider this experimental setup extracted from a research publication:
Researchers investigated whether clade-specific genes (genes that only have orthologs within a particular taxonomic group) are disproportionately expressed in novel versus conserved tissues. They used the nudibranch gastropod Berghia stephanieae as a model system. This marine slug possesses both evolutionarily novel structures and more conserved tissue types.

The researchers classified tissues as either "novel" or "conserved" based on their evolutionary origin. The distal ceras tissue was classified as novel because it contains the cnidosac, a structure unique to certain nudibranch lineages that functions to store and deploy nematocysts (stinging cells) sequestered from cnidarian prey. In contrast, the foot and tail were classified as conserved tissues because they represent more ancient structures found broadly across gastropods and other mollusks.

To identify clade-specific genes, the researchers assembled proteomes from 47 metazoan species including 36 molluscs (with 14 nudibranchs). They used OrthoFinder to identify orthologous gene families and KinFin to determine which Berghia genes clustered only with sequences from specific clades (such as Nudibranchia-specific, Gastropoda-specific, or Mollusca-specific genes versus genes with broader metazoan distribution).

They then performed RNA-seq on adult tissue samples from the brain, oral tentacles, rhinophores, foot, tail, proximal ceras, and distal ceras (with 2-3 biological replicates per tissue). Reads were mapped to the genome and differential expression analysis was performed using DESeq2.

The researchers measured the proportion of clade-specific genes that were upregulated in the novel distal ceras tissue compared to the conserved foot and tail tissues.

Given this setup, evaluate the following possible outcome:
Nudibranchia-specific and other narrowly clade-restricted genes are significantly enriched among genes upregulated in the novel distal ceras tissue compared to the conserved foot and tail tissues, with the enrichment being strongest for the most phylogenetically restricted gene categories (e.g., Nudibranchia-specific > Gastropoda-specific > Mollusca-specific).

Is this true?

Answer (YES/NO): NO